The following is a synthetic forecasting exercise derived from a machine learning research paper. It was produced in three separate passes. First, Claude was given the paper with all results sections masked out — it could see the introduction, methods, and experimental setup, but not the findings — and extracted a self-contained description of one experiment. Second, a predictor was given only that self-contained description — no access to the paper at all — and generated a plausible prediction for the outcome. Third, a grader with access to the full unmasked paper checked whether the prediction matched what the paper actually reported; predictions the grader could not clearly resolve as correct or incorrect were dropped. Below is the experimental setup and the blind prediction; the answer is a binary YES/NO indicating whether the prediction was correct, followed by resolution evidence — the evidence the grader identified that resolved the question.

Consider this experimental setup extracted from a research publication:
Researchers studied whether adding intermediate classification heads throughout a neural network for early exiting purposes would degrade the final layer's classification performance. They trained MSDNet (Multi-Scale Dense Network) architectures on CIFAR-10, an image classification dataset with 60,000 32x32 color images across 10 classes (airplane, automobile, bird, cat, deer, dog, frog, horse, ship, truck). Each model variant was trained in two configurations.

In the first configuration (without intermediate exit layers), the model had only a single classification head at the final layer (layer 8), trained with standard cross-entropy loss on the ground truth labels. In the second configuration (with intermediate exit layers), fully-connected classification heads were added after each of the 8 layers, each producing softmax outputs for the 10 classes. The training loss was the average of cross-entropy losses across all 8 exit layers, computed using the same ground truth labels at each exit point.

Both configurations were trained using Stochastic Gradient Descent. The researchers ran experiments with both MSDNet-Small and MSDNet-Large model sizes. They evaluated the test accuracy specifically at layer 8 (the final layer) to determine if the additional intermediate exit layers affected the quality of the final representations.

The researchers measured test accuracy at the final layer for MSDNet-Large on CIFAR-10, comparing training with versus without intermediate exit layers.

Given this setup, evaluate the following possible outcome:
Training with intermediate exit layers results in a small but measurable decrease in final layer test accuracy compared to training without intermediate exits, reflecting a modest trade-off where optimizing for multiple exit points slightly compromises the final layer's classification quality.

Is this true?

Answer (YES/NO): NO